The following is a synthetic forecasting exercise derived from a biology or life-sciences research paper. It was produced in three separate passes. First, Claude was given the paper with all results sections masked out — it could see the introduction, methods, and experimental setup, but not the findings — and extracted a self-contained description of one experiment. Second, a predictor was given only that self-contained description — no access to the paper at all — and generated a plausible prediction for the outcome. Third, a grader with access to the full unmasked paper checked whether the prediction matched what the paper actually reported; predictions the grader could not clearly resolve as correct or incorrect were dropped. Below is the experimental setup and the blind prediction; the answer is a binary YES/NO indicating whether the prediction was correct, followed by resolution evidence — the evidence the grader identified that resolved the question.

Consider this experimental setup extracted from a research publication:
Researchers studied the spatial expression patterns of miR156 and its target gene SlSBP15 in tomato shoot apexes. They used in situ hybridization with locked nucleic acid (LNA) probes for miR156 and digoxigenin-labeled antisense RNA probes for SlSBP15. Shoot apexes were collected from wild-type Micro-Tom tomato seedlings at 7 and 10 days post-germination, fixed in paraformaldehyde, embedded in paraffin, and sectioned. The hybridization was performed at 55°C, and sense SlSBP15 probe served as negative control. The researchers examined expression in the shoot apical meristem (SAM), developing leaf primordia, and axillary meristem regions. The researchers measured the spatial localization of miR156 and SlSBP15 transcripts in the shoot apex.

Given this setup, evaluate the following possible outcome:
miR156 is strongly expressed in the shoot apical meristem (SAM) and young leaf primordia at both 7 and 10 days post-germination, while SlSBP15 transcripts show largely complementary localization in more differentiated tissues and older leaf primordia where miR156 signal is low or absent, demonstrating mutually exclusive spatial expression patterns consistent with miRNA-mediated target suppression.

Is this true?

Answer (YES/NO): NO